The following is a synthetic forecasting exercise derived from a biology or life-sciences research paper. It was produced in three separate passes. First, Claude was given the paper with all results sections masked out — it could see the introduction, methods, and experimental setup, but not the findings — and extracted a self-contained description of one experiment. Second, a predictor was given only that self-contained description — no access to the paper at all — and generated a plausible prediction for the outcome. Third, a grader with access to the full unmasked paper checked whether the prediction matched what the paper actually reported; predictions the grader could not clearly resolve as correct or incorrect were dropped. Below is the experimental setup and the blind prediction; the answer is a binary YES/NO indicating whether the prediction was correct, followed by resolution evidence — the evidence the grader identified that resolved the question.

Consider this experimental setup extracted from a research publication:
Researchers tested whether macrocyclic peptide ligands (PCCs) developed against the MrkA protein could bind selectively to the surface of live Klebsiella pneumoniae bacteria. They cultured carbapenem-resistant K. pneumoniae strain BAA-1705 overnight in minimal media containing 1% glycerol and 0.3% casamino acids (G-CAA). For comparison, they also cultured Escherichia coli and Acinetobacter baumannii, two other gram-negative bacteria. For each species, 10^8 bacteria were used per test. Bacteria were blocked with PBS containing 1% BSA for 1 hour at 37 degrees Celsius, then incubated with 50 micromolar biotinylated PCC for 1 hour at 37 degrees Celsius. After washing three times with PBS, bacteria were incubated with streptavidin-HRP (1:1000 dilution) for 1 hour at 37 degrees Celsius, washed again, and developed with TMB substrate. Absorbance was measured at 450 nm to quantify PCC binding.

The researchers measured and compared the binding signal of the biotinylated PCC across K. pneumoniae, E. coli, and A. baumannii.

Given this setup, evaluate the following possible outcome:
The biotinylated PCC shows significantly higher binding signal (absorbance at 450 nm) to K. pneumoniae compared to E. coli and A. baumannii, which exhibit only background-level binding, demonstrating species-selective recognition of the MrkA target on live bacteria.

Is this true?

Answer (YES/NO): NO